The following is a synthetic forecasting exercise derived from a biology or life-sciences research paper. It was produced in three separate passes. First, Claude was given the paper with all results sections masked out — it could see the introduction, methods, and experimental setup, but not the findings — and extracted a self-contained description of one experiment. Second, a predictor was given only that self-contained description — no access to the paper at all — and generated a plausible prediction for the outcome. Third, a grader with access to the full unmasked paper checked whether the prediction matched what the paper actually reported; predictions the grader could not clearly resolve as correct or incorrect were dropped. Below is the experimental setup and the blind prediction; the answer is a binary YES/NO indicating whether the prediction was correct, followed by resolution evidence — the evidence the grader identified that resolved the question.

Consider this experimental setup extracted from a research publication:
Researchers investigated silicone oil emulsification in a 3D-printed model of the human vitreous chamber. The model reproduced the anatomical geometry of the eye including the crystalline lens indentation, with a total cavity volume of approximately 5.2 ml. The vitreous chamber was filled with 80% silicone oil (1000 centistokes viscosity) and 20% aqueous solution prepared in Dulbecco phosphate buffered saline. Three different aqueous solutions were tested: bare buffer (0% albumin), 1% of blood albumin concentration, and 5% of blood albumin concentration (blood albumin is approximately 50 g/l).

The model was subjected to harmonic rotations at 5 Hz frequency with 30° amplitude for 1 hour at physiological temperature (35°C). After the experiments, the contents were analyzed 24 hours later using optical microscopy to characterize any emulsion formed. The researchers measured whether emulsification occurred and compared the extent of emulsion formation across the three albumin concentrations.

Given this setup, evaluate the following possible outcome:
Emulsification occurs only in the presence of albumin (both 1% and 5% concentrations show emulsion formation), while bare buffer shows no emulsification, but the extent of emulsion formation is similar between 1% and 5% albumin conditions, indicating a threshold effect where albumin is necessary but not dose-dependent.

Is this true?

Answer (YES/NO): NO